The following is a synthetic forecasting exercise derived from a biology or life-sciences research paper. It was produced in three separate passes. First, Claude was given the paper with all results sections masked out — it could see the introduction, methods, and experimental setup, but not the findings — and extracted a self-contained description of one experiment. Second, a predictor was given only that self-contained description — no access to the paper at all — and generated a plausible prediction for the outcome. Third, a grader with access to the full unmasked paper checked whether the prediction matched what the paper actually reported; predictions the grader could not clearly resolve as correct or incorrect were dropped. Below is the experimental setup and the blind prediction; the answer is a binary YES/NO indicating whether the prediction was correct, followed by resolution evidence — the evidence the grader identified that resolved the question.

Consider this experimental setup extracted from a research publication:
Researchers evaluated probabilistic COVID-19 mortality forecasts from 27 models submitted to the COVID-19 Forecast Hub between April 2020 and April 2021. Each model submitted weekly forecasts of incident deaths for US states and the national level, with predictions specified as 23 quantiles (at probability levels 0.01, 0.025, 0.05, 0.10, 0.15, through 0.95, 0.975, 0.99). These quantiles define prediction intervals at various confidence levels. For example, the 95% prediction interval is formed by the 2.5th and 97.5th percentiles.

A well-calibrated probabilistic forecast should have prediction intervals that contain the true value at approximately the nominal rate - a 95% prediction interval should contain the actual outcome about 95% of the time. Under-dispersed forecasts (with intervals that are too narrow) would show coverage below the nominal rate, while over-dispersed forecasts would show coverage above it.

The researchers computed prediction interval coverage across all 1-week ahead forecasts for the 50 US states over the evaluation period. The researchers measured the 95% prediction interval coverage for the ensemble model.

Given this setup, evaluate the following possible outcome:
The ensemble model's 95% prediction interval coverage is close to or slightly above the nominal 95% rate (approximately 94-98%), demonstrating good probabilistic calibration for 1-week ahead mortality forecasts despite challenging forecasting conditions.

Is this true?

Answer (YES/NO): NO